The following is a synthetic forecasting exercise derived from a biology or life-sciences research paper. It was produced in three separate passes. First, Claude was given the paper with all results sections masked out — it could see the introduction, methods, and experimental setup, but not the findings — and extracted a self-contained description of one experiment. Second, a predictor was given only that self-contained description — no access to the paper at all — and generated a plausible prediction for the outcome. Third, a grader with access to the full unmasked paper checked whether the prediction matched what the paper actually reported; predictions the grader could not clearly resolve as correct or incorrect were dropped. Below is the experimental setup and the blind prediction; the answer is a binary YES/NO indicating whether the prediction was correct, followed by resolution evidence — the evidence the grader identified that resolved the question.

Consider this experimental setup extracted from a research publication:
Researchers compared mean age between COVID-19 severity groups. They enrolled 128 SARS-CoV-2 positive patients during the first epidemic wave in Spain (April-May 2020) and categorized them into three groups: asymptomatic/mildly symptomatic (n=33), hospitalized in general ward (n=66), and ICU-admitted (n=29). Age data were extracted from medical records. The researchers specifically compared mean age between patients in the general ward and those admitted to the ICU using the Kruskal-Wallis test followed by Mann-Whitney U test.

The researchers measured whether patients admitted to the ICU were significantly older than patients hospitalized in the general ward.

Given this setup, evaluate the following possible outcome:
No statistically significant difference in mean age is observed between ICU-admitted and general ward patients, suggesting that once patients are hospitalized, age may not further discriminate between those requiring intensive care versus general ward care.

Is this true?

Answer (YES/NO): YES